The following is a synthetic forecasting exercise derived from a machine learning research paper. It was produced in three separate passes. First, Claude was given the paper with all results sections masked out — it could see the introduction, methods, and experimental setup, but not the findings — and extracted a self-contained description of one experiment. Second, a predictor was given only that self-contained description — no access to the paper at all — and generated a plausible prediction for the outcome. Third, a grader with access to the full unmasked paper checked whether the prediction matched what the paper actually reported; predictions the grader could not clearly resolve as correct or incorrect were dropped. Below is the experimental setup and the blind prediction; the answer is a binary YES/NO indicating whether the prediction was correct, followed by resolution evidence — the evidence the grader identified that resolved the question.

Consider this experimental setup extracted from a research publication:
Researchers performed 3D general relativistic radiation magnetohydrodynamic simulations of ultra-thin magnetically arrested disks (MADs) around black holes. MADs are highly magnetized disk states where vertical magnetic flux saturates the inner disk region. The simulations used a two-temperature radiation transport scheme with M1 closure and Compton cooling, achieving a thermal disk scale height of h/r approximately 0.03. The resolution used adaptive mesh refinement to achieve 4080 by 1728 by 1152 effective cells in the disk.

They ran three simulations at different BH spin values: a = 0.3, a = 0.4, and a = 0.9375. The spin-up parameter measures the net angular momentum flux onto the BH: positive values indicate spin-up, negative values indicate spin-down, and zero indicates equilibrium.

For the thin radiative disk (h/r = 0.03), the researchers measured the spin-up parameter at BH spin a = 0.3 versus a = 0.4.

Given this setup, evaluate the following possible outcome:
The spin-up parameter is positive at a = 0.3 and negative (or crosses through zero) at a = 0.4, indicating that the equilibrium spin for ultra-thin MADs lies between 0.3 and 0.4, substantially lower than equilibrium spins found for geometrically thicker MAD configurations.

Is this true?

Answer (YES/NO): NO